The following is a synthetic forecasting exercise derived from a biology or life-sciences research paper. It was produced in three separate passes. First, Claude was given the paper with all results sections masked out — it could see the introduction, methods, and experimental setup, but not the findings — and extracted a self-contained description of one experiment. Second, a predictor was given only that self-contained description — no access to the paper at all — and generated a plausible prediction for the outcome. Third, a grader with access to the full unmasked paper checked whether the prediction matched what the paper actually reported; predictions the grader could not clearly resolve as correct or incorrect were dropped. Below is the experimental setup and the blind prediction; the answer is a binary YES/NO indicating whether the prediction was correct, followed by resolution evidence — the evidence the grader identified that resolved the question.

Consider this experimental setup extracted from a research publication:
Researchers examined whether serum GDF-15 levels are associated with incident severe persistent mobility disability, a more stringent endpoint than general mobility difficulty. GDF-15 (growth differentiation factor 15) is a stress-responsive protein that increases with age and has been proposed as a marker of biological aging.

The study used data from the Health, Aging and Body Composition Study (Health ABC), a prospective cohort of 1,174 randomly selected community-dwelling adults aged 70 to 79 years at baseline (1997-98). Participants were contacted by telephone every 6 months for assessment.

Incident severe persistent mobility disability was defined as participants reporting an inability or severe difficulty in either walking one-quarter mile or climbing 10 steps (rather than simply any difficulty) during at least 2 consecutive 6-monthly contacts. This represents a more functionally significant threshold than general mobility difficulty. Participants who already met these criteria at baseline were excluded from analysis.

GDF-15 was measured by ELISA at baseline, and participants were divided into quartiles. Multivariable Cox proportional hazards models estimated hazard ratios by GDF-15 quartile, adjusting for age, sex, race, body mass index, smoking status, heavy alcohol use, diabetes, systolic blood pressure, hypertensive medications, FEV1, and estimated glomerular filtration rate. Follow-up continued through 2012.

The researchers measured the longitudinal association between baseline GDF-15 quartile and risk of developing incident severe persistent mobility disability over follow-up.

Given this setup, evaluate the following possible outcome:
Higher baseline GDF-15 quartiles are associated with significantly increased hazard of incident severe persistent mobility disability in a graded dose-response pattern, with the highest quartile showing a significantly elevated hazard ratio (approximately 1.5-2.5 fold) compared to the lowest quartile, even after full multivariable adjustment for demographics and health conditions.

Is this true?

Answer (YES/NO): YES